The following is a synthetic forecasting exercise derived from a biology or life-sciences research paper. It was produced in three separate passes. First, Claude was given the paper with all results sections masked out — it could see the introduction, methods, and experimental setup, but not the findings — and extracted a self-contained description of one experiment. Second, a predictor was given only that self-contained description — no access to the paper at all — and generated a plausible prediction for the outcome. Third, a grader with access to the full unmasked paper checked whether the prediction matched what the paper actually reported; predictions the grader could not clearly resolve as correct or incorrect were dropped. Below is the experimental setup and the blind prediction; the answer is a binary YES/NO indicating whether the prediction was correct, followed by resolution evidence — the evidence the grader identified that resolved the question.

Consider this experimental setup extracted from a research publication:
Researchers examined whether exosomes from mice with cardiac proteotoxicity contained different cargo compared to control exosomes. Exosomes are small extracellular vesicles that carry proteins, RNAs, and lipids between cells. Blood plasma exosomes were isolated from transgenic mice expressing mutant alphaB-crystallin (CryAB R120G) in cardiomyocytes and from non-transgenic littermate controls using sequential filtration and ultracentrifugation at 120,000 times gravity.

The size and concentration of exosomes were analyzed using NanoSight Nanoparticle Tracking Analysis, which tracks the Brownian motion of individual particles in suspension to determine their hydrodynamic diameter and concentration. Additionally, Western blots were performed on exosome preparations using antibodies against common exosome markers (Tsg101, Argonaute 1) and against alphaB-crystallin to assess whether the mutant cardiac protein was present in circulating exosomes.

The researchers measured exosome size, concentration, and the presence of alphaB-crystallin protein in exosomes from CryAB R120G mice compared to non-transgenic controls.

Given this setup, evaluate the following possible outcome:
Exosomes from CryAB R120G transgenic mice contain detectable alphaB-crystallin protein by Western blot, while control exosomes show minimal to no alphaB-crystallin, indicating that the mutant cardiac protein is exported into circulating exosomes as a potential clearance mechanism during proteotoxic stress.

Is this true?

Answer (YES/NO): YES